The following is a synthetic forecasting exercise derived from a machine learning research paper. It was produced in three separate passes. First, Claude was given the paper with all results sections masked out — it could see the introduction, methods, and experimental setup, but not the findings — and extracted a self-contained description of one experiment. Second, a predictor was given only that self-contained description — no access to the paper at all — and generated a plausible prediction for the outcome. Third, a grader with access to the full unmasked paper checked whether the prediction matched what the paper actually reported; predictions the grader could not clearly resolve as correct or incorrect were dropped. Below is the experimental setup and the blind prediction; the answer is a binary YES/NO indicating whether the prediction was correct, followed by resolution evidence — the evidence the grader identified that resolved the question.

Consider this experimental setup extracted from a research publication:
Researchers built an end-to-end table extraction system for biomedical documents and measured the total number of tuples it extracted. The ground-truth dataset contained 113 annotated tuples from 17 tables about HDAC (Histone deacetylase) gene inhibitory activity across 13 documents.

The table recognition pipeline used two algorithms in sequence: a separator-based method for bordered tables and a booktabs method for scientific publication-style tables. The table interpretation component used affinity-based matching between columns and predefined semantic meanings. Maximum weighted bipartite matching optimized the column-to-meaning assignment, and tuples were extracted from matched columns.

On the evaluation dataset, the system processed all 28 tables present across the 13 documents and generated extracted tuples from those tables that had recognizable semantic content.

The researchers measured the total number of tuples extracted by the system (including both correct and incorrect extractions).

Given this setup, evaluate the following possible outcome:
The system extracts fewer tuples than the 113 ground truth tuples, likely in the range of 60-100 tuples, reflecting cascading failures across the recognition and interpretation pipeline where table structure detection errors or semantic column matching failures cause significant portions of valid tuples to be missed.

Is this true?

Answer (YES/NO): YES